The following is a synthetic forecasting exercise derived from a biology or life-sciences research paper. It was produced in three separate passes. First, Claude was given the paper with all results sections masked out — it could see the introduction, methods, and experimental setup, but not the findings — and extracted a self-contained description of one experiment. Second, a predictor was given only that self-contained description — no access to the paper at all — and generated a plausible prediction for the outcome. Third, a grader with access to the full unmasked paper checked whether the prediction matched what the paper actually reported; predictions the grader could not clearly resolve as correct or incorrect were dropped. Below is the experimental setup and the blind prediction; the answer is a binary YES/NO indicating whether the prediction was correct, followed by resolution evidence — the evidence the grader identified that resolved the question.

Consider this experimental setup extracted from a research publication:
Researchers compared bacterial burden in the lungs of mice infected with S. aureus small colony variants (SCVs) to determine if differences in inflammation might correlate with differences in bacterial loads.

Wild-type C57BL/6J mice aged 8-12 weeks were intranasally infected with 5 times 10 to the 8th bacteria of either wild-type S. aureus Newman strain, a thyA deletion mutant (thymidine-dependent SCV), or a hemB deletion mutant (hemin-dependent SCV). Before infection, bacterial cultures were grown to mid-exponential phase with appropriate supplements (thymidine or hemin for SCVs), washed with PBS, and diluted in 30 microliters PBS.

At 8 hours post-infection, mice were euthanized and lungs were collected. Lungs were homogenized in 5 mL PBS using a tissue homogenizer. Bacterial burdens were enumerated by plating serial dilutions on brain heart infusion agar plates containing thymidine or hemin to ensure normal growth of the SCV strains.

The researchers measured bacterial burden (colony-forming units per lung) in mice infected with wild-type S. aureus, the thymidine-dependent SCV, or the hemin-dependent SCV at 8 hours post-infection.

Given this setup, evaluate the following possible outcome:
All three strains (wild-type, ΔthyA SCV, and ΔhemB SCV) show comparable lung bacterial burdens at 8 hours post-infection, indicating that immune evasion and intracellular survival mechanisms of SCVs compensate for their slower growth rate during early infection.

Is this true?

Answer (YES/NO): NO